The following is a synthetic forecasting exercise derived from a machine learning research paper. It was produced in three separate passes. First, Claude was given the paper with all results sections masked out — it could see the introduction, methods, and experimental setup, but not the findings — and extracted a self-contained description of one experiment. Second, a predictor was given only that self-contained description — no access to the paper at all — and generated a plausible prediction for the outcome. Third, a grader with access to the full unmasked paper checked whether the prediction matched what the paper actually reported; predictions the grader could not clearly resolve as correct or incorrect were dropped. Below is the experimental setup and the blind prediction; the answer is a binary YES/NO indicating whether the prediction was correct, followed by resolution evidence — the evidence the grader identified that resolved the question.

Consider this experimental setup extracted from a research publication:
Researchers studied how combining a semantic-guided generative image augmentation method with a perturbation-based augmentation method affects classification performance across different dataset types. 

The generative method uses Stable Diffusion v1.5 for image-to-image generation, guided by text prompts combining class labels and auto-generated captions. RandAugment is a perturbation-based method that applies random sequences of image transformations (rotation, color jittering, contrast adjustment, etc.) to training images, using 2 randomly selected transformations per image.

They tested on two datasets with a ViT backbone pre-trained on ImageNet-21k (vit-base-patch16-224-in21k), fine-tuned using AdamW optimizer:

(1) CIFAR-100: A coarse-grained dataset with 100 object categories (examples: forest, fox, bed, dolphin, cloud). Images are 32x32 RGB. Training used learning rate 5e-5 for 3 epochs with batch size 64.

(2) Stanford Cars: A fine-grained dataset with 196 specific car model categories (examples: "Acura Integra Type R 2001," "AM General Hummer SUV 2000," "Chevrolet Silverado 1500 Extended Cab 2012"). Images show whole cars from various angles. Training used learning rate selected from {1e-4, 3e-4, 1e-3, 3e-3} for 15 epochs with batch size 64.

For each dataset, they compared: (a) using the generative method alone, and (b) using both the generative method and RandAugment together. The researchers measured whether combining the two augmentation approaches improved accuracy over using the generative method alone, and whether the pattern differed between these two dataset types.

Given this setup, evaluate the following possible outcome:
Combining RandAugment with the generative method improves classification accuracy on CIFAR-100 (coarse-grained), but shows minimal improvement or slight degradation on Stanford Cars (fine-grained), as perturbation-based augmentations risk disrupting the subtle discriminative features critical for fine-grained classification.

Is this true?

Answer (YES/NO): NO